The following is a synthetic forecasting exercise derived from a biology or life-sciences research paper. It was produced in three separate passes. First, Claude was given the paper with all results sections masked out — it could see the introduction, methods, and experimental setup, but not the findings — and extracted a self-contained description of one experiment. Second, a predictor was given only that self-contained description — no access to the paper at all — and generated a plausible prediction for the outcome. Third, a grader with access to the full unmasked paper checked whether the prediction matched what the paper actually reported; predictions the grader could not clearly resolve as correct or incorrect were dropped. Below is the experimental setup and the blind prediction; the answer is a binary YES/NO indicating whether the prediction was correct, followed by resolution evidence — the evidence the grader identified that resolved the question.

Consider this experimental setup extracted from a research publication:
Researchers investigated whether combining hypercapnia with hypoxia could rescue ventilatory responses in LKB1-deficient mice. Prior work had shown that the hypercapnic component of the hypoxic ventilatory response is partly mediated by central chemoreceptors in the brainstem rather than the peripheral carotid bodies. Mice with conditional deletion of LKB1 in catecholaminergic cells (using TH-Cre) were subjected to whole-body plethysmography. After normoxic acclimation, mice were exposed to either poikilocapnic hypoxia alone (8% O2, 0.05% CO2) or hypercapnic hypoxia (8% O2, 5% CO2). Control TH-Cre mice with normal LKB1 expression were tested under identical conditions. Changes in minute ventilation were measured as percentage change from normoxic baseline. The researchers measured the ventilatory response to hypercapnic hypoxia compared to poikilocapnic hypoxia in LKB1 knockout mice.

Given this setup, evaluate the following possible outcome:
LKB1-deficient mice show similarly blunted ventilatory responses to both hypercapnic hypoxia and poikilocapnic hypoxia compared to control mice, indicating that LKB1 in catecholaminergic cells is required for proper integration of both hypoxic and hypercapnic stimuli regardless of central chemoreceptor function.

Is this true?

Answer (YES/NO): NO